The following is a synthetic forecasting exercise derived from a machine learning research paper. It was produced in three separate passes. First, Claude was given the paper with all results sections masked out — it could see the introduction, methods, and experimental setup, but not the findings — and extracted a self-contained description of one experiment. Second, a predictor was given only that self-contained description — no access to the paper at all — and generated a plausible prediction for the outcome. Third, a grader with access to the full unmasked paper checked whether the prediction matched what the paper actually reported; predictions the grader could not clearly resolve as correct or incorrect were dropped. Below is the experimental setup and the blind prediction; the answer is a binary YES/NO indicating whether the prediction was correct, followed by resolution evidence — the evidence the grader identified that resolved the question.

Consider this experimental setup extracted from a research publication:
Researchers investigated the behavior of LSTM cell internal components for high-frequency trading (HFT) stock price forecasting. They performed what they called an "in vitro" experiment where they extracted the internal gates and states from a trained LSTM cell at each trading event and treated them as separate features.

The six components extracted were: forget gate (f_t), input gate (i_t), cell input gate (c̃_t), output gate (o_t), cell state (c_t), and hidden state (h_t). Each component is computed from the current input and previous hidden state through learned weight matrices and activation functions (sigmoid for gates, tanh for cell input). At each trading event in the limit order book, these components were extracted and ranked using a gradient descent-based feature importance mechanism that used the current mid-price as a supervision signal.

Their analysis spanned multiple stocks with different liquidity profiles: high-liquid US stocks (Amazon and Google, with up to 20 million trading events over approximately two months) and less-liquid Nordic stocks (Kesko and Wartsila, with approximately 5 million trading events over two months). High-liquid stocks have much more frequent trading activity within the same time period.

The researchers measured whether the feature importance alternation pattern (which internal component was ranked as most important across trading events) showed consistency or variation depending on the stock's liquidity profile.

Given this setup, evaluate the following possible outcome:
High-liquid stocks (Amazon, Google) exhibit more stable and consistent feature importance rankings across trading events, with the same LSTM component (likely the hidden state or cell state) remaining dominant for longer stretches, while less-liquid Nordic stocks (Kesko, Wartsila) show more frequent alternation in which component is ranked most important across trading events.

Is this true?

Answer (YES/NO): NO